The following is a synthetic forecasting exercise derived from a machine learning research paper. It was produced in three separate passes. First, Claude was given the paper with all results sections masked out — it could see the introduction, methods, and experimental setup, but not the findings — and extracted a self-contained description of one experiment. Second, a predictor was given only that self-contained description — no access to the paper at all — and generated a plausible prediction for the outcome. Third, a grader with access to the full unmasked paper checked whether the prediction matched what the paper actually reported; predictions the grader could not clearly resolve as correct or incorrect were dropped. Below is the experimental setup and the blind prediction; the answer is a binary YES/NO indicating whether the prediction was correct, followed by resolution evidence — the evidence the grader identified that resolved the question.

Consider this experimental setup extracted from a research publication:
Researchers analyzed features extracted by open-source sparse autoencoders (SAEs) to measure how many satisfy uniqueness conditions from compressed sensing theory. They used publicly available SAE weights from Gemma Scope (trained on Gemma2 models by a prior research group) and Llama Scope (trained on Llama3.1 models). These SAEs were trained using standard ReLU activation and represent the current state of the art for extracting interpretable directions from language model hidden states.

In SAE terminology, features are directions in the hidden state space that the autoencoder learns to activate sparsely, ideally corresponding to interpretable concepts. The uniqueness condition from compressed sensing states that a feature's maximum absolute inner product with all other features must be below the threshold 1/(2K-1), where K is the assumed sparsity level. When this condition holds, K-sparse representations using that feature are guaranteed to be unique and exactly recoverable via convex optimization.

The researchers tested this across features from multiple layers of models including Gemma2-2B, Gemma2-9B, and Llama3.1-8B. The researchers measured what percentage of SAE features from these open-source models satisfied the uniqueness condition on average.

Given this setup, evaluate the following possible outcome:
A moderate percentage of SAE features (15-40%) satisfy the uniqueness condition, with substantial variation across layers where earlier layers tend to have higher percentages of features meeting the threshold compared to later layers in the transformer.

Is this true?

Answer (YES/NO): NO